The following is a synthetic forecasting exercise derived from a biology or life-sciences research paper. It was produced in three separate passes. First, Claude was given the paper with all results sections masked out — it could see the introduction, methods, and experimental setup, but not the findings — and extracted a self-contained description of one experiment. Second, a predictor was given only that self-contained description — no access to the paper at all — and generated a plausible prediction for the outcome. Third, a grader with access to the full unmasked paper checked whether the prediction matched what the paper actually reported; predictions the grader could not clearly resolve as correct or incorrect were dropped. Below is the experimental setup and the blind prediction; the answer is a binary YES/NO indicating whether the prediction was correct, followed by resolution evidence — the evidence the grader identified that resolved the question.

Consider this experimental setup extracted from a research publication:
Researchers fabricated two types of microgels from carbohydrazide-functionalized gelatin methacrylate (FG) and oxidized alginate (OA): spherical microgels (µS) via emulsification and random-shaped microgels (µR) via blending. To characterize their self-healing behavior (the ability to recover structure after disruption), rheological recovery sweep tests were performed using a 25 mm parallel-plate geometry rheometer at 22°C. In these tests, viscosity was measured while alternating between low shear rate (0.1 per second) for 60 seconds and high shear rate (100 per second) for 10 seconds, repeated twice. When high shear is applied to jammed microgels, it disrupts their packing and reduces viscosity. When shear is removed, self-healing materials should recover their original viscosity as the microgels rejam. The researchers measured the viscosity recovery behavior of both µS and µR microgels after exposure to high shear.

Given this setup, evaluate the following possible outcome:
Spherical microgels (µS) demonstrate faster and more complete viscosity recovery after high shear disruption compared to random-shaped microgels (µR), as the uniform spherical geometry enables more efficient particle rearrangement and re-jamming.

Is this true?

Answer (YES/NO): NO